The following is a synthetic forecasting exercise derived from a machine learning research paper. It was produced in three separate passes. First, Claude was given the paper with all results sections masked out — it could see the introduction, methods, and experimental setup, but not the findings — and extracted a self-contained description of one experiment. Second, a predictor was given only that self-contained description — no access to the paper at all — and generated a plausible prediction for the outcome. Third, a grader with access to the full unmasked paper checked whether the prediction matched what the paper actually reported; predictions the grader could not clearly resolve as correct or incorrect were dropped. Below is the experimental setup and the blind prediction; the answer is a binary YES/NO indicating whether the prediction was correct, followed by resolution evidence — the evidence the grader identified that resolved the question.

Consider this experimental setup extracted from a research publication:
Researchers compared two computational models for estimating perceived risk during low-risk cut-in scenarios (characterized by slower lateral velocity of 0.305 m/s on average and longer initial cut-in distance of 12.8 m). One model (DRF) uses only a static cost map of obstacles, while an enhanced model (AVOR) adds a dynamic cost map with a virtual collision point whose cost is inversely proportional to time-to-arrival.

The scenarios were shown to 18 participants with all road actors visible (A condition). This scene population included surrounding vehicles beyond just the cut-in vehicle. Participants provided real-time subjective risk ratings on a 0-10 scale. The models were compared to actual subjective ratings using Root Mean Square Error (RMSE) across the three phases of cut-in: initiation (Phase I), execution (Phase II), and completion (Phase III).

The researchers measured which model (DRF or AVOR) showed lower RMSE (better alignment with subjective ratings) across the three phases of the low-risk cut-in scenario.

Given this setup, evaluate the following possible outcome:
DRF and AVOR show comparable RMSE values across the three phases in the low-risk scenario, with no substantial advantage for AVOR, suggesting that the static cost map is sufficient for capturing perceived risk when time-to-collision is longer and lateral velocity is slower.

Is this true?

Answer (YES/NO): NO